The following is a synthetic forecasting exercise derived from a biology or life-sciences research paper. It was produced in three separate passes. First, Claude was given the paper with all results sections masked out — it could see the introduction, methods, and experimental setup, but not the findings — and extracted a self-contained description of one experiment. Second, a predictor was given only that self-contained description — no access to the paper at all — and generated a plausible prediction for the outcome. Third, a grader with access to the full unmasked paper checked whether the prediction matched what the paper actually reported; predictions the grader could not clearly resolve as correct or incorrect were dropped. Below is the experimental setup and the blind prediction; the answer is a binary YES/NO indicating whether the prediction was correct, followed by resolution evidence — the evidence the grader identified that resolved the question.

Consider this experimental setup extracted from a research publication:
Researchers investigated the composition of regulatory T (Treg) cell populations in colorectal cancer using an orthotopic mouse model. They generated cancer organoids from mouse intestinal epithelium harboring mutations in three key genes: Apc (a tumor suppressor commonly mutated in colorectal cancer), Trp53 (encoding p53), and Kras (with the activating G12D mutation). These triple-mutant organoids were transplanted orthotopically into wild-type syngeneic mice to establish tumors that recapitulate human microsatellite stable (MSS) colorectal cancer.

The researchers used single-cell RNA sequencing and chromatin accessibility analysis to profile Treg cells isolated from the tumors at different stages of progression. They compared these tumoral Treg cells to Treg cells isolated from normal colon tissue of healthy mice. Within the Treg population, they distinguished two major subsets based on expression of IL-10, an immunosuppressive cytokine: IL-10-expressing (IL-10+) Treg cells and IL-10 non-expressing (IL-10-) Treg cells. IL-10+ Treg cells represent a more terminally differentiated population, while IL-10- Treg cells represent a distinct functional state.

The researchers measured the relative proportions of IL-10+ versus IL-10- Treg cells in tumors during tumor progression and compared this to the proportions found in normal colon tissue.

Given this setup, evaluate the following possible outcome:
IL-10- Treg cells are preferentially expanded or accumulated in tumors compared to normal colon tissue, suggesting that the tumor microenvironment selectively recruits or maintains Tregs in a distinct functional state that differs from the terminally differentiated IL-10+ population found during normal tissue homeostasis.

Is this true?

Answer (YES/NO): YES